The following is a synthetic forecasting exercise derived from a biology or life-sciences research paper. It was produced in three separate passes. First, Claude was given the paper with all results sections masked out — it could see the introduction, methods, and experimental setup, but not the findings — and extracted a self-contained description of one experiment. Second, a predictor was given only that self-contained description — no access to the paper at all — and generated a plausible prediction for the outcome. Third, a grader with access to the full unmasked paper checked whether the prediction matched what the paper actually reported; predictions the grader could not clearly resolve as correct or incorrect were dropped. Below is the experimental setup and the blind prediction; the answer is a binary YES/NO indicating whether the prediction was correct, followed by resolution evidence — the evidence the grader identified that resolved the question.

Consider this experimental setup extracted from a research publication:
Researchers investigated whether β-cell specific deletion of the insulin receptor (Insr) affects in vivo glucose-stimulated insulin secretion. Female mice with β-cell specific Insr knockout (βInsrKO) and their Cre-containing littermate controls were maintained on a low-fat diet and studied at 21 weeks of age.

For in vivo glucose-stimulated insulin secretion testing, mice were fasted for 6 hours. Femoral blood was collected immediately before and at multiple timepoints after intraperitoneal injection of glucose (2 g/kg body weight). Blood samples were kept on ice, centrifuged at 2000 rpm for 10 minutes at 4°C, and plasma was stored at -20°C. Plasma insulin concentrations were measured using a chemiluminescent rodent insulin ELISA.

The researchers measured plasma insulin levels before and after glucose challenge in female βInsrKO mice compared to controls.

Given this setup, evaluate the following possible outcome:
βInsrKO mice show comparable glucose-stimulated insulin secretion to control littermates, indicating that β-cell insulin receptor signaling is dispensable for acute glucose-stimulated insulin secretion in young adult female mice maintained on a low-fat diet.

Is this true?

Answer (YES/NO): NO